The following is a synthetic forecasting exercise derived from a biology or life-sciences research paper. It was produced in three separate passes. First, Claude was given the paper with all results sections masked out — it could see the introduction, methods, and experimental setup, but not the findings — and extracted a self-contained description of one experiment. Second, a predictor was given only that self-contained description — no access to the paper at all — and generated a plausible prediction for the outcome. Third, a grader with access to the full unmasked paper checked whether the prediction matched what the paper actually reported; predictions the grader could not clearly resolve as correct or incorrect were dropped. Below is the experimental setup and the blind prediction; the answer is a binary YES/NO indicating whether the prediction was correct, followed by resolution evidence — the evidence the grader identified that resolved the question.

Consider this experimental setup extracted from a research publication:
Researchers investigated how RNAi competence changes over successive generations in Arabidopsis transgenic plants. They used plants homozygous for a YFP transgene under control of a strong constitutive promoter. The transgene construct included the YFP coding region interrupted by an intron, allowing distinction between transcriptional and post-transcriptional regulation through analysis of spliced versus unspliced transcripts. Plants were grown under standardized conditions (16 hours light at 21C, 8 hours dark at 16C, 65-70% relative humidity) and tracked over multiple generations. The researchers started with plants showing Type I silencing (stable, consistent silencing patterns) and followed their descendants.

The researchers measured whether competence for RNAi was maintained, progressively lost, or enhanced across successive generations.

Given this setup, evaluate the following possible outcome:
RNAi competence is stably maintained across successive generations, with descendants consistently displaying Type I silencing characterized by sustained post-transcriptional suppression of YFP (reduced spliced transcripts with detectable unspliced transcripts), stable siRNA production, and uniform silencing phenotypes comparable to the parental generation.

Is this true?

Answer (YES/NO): NO